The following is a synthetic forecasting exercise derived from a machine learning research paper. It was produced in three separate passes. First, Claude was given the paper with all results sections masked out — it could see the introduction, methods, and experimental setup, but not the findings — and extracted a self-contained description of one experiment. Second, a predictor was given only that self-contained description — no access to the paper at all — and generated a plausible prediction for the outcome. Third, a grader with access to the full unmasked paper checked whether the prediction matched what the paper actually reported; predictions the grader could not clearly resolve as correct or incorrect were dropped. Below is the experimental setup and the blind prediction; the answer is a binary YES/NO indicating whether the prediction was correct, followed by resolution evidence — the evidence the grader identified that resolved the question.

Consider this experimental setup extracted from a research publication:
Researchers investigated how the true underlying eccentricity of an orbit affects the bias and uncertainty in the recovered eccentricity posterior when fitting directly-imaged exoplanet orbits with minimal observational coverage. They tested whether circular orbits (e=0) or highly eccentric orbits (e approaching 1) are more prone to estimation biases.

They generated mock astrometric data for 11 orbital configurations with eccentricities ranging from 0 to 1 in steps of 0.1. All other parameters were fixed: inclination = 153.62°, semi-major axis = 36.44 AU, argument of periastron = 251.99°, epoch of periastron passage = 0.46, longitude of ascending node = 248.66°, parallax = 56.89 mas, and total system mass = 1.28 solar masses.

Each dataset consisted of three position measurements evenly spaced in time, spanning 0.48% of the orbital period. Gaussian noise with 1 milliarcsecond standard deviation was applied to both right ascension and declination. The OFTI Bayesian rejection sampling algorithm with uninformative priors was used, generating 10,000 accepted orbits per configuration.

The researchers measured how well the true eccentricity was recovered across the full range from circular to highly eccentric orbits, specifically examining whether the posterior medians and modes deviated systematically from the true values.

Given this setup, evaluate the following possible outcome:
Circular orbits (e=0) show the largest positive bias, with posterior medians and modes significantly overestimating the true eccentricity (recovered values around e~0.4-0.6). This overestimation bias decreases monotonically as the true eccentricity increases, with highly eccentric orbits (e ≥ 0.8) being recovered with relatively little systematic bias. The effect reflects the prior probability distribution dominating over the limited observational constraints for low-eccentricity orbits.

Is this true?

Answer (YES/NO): NO